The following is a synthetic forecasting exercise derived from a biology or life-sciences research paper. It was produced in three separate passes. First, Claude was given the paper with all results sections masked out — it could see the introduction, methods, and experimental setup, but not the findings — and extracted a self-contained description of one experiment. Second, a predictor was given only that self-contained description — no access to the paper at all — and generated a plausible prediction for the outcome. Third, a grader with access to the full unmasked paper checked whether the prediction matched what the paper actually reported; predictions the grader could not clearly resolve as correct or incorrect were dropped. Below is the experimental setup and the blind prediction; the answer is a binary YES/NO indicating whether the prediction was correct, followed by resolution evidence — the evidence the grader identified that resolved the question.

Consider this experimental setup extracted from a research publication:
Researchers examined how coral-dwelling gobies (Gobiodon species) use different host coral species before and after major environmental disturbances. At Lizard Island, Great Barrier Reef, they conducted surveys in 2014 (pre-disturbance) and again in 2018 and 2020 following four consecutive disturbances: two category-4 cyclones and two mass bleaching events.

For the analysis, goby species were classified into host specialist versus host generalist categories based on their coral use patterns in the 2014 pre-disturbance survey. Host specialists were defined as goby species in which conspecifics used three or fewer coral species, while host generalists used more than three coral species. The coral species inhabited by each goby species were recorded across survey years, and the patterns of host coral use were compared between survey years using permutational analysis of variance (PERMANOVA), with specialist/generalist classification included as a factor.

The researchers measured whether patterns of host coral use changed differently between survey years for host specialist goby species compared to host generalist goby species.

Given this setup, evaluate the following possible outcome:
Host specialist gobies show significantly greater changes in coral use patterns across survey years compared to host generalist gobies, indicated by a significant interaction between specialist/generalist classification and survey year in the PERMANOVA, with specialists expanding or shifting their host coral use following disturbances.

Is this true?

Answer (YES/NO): NO